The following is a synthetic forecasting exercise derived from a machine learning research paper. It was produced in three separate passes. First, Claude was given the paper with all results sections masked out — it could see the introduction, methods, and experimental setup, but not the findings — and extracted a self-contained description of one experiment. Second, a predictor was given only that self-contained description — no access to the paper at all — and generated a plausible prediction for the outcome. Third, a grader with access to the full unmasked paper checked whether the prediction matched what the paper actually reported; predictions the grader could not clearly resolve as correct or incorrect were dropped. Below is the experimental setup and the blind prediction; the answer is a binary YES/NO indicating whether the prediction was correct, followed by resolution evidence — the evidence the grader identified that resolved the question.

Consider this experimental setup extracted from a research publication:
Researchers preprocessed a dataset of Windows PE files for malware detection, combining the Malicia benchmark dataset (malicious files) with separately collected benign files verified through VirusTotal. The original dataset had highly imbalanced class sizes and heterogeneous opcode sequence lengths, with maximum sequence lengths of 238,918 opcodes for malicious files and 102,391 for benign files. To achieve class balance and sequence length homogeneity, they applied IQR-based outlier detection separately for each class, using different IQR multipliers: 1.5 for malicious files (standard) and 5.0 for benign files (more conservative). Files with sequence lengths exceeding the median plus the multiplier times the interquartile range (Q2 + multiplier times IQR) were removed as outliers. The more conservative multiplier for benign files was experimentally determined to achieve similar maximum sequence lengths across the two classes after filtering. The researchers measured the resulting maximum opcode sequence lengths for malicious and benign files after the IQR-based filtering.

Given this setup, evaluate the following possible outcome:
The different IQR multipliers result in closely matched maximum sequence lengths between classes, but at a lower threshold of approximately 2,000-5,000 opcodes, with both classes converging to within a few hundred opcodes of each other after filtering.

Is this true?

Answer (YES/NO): NO